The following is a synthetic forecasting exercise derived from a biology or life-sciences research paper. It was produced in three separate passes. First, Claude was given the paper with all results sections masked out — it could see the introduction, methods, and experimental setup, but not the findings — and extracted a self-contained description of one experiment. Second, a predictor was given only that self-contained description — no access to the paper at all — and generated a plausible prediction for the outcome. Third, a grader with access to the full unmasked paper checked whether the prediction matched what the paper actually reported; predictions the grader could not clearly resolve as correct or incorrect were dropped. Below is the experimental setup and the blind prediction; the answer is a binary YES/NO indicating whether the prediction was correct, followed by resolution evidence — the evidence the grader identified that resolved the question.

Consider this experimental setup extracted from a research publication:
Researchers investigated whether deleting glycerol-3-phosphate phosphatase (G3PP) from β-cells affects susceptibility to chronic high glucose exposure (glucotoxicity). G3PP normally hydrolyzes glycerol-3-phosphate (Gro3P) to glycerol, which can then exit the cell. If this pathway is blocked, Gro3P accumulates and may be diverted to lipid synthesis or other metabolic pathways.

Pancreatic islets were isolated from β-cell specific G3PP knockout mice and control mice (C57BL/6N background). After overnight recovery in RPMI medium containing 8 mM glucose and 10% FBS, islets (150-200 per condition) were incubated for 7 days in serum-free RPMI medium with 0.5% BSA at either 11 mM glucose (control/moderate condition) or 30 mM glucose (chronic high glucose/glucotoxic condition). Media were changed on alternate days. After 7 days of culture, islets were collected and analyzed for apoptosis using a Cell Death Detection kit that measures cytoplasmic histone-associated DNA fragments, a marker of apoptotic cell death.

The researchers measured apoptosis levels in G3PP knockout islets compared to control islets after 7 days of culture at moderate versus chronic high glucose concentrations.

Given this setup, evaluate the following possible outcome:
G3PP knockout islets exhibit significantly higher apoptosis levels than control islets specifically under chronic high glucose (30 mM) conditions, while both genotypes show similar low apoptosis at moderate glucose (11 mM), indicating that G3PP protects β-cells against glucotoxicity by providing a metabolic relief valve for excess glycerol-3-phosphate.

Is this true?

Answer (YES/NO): YES